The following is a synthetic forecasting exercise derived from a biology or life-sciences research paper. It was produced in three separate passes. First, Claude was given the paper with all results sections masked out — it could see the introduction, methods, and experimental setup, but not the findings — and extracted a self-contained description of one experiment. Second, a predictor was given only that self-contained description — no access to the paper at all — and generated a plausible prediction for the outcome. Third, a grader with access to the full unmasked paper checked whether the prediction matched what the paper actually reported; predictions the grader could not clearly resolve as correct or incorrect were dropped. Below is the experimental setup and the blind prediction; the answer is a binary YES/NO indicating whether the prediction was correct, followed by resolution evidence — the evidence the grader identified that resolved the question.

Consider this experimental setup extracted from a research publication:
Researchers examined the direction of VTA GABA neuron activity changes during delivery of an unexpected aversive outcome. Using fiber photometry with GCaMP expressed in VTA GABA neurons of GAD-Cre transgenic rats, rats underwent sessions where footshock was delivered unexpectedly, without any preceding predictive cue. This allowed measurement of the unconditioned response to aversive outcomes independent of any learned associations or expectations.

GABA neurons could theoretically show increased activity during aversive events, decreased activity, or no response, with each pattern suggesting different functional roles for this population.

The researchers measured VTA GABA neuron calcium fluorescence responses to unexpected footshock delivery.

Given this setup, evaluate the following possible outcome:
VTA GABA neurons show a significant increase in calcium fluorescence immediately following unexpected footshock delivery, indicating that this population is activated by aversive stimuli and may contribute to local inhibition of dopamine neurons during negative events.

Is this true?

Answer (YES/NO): YES